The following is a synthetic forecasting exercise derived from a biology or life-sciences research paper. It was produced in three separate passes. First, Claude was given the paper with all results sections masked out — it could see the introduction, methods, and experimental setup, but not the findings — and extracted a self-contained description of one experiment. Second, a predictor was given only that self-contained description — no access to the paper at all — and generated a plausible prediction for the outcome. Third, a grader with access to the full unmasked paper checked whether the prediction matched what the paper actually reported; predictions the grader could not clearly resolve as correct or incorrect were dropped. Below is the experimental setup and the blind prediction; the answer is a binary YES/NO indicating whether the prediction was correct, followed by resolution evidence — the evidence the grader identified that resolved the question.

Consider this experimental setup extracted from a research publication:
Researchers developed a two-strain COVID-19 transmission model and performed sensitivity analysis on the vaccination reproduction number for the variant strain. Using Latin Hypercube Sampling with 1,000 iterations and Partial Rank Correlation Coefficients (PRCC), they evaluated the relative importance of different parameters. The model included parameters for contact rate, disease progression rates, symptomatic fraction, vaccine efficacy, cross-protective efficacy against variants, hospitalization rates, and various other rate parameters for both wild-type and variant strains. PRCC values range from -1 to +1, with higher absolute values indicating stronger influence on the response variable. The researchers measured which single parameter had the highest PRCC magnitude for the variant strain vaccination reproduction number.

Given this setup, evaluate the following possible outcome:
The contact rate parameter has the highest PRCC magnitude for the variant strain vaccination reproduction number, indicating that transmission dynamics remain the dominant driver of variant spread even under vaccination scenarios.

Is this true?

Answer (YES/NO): YES